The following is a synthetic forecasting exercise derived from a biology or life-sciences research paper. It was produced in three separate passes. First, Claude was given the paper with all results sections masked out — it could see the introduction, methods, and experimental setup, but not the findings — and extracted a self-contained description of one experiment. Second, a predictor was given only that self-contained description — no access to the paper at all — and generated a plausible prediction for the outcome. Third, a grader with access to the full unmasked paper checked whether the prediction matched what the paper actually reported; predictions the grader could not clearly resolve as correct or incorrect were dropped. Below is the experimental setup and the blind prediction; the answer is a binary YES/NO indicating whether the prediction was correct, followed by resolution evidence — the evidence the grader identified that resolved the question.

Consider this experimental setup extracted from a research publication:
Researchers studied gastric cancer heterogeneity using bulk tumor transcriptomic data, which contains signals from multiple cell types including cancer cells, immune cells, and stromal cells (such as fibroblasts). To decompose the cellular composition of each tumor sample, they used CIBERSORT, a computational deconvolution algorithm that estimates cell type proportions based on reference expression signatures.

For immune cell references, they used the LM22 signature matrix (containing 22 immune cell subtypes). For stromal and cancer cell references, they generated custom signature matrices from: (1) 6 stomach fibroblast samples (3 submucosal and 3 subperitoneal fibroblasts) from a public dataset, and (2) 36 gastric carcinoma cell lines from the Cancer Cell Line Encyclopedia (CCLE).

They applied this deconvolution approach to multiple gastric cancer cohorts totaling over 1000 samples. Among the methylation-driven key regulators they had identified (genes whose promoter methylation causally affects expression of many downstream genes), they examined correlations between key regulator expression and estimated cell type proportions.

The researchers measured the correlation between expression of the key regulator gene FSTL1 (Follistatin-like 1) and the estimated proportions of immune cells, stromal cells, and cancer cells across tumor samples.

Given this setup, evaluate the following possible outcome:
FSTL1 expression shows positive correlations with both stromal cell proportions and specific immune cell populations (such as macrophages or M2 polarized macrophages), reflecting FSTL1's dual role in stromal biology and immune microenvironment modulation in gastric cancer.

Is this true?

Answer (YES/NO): NO